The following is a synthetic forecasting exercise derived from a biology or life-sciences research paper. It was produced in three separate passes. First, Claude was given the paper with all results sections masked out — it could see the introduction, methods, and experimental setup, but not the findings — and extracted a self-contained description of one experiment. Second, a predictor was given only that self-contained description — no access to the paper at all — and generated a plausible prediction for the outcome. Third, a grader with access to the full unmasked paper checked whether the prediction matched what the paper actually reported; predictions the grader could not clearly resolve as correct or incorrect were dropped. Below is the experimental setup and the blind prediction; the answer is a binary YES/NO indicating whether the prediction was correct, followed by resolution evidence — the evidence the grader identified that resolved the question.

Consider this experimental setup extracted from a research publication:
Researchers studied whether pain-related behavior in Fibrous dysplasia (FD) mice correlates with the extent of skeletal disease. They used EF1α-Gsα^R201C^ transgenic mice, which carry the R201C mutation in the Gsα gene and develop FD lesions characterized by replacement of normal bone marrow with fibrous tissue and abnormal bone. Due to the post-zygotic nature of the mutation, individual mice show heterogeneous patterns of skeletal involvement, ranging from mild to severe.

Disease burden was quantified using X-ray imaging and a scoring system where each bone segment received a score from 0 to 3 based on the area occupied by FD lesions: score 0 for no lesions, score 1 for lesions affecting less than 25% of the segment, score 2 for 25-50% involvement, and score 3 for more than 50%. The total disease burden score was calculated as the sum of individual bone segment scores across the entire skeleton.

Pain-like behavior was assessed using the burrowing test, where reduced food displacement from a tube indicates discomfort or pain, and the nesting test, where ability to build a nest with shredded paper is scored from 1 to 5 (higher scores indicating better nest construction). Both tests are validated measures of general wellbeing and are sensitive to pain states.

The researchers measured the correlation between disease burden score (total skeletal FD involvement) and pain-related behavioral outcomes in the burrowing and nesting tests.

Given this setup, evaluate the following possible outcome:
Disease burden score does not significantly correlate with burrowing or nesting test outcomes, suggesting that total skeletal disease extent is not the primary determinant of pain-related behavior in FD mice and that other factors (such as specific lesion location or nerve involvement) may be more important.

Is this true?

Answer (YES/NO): YES